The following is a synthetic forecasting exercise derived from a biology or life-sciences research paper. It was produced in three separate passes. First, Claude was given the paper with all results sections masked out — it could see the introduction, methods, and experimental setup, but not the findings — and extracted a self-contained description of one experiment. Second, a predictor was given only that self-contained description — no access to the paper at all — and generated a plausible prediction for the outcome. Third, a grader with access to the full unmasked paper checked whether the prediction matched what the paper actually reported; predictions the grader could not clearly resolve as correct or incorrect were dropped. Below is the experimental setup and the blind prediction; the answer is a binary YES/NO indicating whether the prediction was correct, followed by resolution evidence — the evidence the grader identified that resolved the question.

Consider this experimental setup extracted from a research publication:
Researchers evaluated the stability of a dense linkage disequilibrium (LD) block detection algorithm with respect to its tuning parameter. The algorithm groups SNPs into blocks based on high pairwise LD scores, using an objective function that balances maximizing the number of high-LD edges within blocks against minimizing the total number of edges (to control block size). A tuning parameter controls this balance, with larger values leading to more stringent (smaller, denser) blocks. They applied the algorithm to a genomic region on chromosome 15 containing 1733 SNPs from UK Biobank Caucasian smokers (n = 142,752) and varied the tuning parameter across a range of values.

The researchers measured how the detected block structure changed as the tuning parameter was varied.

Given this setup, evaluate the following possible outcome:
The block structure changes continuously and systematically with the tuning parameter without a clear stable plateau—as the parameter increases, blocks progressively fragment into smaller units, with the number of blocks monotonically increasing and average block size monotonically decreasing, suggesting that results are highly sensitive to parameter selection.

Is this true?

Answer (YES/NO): NO